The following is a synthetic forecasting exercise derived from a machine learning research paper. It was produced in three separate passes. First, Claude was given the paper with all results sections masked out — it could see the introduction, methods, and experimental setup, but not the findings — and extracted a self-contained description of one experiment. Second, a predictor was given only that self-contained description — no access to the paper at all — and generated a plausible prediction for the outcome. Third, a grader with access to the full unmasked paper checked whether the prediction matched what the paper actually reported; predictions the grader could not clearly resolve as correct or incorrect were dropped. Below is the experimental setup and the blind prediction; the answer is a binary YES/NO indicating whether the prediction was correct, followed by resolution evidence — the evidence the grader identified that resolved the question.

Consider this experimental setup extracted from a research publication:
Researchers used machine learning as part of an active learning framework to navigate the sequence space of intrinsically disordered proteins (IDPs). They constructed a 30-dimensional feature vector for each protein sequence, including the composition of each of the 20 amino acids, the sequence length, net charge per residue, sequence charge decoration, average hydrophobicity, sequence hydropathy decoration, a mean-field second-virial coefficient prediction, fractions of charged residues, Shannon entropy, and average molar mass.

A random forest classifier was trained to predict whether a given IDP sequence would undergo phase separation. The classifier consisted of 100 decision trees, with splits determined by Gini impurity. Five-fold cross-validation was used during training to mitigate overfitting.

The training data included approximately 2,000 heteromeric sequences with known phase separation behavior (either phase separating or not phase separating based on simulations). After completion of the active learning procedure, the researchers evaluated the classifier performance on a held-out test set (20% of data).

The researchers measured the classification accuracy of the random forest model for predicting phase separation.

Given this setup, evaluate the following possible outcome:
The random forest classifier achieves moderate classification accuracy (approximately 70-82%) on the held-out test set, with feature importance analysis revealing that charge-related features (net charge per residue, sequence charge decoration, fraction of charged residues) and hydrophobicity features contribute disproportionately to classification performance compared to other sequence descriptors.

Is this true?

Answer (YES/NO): NO